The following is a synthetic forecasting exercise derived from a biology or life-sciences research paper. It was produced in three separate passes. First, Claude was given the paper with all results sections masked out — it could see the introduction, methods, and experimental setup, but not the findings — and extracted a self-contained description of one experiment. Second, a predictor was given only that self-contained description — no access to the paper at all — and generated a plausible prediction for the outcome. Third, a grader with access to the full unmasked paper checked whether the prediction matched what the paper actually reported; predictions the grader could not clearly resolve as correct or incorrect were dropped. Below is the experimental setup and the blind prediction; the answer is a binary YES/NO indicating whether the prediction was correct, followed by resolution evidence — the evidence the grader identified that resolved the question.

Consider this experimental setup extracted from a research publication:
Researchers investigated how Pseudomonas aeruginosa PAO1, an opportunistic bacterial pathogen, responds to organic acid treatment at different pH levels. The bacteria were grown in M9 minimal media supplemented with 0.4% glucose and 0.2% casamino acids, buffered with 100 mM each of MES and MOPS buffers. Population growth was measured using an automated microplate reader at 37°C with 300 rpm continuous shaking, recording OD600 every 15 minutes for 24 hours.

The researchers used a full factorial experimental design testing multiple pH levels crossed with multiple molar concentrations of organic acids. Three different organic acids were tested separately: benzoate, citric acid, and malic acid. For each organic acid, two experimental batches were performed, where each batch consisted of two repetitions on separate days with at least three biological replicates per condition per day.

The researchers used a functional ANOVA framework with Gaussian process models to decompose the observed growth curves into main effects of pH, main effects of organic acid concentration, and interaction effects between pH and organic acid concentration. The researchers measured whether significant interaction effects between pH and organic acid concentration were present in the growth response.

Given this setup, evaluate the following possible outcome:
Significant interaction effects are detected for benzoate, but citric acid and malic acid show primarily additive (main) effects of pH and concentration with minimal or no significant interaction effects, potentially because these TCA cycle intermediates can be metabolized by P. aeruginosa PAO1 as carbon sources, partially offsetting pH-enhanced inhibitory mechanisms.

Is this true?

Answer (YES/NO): YES